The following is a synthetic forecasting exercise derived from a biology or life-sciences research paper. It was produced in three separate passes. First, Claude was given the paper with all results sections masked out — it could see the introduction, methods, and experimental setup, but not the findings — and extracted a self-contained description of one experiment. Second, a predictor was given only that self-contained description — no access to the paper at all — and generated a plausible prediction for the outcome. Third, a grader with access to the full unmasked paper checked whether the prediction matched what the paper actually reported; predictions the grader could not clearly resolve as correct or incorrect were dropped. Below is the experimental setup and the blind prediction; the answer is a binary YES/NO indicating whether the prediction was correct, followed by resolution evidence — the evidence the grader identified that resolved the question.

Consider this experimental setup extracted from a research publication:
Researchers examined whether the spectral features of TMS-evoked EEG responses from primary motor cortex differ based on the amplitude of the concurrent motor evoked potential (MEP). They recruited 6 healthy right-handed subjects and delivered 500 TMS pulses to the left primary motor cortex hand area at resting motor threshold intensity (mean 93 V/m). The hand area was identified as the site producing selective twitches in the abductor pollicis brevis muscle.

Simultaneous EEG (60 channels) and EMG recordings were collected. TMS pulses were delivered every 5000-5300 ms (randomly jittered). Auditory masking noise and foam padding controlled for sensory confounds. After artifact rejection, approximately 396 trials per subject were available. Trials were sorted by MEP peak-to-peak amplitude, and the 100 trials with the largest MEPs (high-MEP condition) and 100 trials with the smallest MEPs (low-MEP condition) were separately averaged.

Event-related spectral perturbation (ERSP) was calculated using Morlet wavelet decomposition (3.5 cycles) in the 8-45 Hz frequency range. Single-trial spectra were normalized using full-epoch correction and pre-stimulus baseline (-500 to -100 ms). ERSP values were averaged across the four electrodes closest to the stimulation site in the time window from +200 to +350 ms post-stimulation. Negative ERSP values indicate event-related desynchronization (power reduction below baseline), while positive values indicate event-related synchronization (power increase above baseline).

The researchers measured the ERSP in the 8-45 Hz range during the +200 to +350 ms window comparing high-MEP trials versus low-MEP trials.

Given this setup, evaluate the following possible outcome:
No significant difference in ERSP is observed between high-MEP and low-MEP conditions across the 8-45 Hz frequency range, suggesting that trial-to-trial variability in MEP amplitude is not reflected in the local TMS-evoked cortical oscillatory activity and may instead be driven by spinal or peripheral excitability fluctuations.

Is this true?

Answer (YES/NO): NO